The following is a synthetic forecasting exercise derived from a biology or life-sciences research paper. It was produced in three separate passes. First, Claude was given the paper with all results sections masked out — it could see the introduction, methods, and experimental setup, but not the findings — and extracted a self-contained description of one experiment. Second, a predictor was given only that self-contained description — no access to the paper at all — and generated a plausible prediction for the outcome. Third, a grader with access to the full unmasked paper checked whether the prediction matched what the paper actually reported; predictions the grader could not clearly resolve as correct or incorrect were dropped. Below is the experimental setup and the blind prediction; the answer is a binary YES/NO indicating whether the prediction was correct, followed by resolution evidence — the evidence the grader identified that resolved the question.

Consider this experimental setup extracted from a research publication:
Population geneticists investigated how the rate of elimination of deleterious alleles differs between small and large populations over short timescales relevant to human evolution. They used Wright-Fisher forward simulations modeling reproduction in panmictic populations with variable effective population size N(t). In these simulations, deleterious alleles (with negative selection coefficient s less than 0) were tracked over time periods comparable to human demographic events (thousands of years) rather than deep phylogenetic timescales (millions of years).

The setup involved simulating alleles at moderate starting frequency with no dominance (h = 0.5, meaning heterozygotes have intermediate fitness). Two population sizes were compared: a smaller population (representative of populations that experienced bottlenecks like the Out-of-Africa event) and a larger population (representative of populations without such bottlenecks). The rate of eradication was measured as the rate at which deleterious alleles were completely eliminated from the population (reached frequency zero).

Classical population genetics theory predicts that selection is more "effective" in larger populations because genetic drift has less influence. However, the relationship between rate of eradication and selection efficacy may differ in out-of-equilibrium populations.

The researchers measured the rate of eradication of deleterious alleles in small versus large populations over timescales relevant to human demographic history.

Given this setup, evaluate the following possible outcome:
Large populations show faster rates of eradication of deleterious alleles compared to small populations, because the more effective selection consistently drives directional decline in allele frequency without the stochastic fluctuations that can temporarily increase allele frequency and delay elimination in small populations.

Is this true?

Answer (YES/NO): NO